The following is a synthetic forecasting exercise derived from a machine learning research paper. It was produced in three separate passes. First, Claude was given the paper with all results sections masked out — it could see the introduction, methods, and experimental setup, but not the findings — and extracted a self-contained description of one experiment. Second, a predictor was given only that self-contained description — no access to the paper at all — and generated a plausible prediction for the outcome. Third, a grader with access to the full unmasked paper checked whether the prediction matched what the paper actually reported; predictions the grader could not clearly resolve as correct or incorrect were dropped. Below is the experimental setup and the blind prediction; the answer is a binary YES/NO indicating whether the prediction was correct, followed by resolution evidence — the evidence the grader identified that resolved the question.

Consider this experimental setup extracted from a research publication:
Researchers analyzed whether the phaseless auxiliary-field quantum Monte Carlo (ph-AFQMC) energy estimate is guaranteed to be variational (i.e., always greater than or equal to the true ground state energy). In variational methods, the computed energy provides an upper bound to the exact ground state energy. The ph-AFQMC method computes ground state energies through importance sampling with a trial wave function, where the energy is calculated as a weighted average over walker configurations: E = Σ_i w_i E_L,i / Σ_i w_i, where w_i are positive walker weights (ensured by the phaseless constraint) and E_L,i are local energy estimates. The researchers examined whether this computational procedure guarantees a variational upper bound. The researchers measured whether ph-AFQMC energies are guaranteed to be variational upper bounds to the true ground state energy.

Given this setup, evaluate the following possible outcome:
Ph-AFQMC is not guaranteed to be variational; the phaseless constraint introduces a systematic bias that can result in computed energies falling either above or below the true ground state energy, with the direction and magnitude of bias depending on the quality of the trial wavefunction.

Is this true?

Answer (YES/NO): YES